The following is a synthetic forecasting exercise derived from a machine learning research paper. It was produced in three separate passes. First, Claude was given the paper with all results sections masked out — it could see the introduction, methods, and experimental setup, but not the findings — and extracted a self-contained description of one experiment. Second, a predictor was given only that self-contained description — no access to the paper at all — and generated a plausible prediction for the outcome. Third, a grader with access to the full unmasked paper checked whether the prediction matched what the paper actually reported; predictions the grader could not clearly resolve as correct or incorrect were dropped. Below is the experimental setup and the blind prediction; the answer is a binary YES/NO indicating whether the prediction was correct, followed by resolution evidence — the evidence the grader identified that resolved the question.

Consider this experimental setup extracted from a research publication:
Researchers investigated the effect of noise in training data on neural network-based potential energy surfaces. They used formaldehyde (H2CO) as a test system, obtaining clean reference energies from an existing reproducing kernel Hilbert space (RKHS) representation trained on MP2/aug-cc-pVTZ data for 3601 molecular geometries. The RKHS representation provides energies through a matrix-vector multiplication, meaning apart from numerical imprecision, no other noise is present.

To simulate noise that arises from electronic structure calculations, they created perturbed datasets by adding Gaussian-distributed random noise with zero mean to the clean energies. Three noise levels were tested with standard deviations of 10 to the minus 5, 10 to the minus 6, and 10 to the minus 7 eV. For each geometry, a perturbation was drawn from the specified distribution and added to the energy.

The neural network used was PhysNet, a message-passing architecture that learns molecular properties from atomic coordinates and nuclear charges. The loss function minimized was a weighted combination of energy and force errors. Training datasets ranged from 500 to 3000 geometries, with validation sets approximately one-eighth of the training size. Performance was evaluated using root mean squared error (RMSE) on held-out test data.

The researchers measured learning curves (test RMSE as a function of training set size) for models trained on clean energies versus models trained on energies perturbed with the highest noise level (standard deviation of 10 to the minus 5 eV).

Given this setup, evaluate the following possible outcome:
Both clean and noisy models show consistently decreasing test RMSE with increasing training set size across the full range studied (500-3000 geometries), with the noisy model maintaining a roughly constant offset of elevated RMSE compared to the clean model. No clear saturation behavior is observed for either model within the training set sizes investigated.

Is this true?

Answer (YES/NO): NO